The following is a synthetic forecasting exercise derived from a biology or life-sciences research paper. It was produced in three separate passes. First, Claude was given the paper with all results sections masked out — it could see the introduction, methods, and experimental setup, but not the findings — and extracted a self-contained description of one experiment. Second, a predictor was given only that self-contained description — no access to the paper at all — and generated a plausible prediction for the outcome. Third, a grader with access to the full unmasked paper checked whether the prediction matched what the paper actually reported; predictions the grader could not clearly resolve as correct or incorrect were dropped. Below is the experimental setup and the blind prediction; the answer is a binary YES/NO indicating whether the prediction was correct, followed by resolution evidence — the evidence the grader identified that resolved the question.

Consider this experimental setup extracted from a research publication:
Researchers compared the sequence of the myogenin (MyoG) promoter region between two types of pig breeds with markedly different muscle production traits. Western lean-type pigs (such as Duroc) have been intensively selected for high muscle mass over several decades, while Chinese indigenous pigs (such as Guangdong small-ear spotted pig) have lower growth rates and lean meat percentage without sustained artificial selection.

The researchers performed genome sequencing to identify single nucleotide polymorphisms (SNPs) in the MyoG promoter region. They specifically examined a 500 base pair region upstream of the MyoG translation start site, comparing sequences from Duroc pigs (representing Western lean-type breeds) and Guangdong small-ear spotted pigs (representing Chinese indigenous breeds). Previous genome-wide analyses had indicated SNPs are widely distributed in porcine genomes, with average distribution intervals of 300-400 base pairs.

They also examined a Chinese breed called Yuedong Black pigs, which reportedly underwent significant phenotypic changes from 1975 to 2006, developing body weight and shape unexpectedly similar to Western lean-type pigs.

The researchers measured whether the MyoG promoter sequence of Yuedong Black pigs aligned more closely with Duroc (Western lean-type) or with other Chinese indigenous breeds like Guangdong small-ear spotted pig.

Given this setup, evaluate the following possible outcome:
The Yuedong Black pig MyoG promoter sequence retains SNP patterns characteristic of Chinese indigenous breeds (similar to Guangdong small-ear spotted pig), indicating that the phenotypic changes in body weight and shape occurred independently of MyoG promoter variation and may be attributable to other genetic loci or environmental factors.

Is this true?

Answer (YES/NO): NO